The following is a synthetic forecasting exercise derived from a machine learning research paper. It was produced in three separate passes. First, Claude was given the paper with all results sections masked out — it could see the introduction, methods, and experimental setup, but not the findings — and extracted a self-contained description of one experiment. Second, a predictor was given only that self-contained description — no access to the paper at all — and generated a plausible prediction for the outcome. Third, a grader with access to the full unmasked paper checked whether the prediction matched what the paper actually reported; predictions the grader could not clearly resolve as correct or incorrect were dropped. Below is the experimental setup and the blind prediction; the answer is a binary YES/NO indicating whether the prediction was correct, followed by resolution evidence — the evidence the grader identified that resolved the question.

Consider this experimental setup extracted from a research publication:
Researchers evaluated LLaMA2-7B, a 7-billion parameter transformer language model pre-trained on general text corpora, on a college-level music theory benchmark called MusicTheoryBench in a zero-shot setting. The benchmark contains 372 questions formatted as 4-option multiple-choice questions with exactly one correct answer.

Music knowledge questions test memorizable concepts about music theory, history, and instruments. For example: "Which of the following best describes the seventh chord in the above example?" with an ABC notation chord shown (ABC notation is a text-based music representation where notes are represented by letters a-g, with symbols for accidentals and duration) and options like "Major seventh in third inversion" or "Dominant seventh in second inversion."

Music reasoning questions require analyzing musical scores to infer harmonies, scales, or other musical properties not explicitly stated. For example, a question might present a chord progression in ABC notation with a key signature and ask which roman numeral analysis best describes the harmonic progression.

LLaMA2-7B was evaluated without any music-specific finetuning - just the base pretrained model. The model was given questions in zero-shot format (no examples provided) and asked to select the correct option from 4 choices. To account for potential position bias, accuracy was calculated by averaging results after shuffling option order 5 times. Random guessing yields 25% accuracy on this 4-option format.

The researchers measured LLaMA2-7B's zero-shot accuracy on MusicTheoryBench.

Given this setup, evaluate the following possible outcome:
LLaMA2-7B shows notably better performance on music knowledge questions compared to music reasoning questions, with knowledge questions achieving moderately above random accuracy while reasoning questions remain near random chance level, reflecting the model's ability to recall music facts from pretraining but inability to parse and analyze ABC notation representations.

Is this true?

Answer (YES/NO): YES